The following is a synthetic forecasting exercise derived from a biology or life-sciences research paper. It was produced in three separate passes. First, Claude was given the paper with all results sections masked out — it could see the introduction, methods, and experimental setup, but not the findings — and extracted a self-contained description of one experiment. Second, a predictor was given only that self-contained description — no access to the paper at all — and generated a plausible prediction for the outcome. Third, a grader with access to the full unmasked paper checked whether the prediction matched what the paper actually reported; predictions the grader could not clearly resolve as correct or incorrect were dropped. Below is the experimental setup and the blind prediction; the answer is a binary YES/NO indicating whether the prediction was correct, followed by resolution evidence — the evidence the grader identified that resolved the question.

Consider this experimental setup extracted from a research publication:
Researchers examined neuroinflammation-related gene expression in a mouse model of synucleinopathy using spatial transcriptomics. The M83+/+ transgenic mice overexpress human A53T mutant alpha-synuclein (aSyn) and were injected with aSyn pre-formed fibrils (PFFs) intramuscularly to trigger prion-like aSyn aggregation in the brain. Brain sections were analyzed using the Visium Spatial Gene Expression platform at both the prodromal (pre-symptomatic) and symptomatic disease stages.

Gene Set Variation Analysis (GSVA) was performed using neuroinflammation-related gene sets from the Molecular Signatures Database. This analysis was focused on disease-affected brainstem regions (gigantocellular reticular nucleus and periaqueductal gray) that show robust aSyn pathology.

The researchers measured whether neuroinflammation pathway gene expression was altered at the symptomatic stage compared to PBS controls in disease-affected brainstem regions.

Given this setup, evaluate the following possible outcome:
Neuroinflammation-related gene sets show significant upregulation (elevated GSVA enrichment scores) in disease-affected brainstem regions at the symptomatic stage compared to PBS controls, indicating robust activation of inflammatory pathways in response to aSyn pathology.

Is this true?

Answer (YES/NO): YES